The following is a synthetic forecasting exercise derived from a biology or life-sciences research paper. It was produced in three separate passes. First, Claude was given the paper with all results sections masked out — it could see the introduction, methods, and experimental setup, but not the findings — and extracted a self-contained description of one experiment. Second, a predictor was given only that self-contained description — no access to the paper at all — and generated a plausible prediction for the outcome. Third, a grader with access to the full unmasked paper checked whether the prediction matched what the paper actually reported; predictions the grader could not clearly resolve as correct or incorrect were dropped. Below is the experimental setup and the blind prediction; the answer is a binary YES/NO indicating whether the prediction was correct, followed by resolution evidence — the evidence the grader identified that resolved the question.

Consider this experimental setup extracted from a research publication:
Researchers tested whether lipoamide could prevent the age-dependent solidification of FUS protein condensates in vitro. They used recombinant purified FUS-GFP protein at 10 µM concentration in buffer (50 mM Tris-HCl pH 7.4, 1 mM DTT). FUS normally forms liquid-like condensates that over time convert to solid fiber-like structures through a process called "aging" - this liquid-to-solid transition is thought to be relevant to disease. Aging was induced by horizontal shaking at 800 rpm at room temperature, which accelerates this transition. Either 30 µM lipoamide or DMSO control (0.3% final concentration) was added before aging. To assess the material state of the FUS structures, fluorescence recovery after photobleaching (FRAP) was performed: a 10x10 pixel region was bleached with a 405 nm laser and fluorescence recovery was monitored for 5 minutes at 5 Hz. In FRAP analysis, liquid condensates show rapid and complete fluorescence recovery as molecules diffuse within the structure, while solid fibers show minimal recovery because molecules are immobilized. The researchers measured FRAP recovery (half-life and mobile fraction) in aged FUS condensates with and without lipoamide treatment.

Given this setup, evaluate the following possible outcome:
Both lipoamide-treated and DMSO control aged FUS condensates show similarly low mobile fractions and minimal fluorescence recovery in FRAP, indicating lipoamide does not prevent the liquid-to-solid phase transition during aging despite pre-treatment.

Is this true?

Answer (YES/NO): NO